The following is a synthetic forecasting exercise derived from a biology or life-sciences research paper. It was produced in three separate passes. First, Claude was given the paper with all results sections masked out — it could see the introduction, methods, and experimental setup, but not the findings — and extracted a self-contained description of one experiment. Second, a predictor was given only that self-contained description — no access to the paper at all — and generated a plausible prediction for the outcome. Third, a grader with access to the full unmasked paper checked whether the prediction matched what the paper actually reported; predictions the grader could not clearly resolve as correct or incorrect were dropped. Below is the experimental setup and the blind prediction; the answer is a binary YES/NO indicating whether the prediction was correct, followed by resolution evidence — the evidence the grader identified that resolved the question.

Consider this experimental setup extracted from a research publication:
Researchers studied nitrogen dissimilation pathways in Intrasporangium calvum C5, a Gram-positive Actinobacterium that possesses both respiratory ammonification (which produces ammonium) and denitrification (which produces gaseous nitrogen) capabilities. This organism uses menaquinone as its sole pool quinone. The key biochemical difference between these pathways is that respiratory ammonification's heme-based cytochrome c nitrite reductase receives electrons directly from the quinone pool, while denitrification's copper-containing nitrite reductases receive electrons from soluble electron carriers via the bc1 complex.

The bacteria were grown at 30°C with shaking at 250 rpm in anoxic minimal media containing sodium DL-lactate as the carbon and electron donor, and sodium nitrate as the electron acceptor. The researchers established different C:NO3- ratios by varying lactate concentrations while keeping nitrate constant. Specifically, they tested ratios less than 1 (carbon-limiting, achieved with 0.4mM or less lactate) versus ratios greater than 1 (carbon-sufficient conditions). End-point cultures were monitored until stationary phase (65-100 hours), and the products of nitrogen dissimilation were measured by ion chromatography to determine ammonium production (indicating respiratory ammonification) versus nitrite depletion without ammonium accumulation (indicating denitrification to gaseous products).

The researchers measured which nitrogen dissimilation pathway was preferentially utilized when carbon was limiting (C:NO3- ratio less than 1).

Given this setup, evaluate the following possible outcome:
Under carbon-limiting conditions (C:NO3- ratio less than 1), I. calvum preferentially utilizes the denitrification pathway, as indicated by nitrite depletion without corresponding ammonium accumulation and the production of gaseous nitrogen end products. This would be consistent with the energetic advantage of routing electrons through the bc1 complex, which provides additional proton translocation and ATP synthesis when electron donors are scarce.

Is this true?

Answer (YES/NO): NO